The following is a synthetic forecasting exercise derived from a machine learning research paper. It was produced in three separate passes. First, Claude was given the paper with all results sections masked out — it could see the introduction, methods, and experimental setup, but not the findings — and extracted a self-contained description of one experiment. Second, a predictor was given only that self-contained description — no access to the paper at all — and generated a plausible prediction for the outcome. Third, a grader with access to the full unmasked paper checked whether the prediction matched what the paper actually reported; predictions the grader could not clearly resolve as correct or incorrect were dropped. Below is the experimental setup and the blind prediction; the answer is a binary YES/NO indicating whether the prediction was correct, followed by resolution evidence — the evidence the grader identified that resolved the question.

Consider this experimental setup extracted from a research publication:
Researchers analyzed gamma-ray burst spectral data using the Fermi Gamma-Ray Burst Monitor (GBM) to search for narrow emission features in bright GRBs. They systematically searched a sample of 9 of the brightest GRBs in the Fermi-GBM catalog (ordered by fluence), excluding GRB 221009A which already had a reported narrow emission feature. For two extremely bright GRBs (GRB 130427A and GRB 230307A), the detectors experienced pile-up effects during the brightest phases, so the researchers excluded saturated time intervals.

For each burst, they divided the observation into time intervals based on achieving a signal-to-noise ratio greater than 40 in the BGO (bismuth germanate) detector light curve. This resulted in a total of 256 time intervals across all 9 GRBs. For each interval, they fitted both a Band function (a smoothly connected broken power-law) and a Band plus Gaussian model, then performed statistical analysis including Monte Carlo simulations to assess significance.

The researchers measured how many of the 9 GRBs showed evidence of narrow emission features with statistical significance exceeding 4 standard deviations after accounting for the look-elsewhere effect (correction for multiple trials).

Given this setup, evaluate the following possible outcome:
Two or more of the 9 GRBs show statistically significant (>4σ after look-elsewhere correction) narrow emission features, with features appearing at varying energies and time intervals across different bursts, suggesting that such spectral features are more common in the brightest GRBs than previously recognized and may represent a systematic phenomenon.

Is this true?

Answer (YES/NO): NO